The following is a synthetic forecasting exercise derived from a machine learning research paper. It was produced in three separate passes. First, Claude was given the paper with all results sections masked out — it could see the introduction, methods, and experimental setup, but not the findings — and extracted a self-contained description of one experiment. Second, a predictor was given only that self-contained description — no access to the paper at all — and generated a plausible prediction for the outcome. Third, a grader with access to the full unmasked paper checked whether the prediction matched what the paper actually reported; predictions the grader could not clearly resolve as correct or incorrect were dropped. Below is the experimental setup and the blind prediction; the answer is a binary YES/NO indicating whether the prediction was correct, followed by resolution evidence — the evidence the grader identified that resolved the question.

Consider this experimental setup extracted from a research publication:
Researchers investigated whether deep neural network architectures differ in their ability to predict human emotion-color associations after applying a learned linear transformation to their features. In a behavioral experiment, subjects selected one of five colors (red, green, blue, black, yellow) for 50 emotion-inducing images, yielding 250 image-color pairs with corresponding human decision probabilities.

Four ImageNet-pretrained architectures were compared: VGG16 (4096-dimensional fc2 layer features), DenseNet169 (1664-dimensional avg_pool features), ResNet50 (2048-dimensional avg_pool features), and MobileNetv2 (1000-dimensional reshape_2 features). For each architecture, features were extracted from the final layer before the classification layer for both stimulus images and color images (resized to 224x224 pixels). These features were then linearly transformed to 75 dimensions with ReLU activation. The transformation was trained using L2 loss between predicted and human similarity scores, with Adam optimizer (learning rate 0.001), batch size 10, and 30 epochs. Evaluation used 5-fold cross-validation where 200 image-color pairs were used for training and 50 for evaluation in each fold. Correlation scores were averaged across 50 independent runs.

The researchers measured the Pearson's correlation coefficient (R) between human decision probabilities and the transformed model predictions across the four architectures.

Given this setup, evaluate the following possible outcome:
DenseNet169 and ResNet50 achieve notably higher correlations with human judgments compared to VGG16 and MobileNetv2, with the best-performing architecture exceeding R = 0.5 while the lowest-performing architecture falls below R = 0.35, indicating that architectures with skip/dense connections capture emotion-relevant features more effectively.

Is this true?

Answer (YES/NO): NO